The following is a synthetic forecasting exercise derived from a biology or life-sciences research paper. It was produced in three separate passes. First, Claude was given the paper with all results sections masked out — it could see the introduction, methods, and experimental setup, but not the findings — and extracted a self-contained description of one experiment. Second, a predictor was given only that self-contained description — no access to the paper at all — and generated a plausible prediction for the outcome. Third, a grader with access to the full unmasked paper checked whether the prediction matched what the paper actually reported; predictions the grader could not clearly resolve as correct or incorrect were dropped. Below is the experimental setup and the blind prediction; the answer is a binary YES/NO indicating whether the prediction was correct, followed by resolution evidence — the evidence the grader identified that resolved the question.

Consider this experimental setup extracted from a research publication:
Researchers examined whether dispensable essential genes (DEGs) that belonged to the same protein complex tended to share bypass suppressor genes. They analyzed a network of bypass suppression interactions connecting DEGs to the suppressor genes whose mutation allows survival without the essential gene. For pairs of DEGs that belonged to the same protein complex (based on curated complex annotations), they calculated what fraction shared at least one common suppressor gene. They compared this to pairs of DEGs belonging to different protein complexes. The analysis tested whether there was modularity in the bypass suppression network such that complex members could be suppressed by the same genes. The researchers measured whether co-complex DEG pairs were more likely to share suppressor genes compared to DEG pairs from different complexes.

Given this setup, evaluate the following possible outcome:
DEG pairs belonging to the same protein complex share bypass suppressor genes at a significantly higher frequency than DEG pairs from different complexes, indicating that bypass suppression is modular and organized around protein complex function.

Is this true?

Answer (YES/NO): YES